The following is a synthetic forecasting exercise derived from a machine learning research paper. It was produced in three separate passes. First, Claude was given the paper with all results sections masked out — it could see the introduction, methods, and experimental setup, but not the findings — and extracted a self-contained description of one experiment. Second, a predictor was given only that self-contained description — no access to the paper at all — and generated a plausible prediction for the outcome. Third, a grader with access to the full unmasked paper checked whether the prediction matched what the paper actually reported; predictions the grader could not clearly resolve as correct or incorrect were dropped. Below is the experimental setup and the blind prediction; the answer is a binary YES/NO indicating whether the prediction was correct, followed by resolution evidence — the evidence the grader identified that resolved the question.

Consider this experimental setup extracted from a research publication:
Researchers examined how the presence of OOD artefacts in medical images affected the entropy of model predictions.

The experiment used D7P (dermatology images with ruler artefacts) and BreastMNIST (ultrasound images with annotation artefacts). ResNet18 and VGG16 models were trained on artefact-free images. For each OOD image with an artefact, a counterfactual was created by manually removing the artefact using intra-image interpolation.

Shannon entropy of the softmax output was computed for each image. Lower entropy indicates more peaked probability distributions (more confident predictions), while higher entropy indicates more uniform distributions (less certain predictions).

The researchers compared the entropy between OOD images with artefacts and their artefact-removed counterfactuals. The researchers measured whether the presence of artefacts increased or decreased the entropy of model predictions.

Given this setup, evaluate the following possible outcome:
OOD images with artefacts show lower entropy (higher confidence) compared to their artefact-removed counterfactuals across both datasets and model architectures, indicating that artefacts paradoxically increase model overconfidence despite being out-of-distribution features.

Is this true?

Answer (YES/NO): YES